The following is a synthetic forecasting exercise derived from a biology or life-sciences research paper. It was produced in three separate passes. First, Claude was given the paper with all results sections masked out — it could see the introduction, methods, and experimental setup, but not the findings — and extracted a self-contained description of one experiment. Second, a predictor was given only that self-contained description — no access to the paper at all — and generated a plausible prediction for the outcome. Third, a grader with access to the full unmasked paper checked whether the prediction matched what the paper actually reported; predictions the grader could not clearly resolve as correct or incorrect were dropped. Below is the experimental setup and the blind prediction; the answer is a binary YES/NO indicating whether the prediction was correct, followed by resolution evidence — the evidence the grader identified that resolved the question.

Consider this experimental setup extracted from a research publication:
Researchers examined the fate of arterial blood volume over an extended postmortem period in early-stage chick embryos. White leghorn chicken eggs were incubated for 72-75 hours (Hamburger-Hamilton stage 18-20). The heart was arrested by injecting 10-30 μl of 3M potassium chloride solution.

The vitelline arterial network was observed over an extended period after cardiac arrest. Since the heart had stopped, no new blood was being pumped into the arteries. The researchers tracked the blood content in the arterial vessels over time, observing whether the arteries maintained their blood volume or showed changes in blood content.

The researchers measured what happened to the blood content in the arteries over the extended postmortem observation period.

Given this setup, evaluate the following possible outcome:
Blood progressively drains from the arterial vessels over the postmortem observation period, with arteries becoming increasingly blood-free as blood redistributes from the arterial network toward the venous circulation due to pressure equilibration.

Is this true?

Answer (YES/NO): NO